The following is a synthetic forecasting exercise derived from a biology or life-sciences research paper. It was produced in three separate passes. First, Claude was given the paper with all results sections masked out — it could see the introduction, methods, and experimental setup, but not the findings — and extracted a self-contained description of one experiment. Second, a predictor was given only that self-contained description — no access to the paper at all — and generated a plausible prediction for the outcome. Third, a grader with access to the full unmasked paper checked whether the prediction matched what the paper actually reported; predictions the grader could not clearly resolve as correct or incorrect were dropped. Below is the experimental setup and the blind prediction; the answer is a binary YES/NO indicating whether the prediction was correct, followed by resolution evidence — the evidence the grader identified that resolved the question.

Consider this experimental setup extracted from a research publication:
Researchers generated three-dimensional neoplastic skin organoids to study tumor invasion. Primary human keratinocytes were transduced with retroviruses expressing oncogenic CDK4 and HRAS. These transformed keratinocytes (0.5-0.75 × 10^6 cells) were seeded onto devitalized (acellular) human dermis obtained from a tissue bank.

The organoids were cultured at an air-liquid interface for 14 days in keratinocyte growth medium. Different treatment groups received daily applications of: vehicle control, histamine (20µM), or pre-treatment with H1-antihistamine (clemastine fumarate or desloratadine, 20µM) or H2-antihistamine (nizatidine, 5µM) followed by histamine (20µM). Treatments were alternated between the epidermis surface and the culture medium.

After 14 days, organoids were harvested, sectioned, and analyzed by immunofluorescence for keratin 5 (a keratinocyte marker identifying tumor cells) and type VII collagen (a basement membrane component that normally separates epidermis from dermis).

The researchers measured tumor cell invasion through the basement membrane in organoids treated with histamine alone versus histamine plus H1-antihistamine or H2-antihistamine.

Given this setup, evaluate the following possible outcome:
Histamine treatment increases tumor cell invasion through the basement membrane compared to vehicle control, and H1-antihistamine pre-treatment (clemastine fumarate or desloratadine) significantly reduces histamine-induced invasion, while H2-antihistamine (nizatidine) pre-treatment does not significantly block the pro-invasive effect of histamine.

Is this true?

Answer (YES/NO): YES